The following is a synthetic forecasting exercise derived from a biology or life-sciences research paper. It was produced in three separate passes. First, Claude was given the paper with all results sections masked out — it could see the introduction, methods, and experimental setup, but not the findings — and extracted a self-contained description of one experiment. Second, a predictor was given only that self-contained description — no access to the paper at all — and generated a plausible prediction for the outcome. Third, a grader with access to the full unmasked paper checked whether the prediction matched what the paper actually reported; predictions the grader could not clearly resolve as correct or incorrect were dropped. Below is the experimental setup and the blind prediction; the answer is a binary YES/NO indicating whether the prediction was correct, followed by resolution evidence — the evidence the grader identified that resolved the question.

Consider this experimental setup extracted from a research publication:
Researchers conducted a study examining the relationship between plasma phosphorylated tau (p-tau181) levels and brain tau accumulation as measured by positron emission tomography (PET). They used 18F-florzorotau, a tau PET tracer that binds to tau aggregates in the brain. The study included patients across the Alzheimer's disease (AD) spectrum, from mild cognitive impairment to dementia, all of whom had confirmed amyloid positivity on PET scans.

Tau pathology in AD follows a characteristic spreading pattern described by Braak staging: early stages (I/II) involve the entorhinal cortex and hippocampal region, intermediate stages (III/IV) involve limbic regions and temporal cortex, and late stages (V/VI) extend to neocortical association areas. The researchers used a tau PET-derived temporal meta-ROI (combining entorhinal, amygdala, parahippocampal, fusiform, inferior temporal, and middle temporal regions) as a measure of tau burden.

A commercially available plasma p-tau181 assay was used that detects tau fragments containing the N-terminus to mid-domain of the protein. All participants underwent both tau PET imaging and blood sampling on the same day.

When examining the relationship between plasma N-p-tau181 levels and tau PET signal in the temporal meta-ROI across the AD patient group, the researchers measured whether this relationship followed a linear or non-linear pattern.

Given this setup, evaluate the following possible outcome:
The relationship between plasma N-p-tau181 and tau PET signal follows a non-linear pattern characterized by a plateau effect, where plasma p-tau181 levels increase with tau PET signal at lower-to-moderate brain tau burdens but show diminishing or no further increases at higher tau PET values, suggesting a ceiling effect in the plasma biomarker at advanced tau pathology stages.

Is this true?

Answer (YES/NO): NO